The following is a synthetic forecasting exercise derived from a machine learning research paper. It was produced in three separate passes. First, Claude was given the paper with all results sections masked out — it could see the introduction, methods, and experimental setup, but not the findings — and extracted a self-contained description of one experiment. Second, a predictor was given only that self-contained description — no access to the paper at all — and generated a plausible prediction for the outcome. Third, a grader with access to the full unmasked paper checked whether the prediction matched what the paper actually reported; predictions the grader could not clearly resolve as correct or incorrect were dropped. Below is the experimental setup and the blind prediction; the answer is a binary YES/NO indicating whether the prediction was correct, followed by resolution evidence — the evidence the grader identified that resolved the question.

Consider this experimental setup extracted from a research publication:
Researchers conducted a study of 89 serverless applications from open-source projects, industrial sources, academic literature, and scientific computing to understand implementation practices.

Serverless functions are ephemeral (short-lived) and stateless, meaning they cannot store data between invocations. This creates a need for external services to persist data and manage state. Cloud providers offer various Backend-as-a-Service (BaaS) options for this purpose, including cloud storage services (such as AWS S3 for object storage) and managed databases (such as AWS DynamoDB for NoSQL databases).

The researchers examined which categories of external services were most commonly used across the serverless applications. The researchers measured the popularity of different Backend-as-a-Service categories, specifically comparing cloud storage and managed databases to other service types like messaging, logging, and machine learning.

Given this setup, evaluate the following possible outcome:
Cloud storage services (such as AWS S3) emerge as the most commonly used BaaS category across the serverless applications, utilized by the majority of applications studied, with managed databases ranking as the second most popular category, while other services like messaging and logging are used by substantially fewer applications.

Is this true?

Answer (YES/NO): NO